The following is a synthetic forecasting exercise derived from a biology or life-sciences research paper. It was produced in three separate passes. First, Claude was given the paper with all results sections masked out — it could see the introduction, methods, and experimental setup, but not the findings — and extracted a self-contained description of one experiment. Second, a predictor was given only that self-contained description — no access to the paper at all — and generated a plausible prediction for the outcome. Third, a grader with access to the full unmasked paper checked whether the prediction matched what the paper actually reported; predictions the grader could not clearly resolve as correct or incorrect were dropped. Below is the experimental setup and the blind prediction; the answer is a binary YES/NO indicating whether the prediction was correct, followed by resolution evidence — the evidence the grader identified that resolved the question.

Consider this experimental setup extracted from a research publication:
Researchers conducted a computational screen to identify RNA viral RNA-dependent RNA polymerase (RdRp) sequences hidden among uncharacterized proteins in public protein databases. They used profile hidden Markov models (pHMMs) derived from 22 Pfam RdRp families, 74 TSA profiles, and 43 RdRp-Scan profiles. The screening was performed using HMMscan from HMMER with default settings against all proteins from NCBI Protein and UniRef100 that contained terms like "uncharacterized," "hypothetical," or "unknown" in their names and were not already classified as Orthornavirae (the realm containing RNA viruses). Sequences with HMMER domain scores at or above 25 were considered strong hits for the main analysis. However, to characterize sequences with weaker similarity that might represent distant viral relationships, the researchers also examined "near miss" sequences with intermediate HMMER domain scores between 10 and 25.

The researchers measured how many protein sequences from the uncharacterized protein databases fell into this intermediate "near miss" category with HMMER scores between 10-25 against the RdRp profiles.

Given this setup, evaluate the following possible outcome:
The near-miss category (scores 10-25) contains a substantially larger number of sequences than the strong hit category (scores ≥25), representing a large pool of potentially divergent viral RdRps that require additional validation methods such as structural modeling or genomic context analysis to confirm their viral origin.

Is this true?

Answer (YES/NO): NO